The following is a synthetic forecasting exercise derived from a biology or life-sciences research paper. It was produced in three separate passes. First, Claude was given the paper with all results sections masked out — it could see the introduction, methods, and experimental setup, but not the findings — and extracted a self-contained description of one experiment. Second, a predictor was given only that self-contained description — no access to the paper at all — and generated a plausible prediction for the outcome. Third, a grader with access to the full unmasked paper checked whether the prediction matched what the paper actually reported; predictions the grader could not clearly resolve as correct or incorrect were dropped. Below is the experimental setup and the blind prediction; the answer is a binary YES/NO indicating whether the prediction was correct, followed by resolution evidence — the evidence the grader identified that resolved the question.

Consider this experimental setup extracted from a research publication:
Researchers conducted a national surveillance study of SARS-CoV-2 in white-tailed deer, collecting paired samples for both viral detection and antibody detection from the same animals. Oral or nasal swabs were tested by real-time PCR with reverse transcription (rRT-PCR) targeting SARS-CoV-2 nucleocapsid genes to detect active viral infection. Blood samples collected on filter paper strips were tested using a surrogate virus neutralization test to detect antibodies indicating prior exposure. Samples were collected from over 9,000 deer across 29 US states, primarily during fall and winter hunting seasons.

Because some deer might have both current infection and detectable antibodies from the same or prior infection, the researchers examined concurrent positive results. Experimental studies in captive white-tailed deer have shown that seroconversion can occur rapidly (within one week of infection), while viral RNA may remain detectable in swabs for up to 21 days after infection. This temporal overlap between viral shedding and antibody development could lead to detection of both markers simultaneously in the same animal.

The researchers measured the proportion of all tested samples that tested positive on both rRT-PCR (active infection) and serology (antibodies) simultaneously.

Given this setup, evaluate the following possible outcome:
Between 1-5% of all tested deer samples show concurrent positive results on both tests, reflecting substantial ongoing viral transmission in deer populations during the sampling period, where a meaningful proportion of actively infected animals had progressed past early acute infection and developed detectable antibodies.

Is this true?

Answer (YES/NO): NO